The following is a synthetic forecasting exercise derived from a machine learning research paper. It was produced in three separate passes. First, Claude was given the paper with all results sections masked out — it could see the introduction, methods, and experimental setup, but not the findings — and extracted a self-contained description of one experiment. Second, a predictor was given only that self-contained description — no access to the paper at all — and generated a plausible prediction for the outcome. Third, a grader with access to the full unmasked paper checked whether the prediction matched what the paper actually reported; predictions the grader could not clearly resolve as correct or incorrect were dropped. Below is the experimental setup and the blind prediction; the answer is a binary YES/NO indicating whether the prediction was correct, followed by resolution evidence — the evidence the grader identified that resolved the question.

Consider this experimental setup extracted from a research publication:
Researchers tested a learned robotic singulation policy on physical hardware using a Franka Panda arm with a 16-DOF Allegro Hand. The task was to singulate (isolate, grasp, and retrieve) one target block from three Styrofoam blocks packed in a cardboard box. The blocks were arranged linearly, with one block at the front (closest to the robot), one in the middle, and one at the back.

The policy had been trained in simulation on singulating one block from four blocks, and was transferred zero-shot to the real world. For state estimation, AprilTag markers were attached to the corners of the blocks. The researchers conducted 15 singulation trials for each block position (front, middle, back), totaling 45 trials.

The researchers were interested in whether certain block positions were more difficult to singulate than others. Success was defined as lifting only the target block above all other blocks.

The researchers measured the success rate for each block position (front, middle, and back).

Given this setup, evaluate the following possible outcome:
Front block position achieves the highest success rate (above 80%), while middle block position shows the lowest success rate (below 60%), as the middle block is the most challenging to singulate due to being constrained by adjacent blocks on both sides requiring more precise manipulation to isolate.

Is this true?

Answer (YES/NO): NO